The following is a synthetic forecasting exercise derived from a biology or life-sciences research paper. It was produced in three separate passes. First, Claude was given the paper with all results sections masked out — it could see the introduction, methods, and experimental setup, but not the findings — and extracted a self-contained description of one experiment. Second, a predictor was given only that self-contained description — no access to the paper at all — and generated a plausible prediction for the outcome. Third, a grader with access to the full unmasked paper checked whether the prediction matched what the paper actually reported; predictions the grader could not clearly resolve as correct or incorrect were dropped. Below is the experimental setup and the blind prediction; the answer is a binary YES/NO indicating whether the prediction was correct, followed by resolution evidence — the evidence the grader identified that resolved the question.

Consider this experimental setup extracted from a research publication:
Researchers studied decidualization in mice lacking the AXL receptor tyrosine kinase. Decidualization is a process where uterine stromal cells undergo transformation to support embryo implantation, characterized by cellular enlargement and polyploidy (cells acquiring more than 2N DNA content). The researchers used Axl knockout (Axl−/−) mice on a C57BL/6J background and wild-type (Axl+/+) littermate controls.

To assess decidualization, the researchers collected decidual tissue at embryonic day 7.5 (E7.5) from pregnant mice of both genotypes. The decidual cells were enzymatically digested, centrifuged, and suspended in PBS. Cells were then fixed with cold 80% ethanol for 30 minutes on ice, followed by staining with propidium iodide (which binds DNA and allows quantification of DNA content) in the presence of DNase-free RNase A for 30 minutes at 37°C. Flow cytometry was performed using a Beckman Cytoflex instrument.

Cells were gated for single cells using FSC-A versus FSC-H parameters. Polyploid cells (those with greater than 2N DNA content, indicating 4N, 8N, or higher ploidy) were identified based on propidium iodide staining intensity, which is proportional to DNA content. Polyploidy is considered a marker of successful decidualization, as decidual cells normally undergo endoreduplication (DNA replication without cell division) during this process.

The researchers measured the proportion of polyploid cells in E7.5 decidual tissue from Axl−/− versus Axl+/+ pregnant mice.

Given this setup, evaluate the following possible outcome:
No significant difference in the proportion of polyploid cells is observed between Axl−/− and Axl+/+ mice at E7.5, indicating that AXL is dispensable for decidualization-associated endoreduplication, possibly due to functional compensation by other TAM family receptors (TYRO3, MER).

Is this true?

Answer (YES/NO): NO